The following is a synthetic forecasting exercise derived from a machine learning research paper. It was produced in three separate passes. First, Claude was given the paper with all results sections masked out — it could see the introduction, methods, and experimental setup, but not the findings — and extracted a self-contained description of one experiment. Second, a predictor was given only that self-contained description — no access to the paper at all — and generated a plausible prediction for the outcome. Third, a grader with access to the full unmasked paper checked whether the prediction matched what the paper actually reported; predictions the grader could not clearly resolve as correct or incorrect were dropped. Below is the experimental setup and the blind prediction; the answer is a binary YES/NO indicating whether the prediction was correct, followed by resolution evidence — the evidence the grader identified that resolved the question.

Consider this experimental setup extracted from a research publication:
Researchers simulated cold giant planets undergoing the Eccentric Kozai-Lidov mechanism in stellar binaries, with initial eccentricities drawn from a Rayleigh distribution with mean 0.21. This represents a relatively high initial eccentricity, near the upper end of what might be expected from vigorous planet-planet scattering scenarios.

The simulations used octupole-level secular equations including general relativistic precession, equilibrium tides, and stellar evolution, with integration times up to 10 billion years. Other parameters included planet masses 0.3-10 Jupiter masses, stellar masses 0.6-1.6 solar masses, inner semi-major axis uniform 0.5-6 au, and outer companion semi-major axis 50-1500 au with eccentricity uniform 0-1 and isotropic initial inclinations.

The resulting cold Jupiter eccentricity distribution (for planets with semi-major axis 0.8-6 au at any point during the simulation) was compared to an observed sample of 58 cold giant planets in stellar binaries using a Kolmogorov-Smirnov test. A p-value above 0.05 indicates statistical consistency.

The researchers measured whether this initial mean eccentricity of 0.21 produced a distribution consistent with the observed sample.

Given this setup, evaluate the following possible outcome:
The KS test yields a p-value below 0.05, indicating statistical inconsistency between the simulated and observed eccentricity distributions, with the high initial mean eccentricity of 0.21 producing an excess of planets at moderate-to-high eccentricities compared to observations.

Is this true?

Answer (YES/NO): YES